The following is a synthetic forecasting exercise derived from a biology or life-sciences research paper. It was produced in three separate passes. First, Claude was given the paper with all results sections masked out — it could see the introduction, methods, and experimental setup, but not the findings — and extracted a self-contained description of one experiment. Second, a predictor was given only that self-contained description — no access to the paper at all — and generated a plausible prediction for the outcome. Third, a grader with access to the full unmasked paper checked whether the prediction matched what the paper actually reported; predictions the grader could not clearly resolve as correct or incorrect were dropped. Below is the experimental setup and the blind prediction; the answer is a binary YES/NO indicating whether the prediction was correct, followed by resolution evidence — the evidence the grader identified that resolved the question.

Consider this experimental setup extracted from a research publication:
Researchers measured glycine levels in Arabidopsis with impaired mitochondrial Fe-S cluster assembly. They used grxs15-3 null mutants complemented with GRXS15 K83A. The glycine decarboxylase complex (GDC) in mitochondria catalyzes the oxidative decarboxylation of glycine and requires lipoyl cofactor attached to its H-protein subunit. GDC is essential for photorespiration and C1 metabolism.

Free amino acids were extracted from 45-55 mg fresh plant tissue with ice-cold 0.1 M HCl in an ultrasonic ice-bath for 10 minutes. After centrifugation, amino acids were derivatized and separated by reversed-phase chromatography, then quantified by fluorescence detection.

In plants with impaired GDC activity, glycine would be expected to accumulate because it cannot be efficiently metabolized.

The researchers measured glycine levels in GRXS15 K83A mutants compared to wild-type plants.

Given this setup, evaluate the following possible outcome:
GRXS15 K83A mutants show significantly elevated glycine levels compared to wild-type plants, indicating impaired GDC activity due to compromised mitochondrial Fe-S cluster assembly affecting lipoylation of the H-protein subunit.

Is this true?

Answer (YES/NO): YES